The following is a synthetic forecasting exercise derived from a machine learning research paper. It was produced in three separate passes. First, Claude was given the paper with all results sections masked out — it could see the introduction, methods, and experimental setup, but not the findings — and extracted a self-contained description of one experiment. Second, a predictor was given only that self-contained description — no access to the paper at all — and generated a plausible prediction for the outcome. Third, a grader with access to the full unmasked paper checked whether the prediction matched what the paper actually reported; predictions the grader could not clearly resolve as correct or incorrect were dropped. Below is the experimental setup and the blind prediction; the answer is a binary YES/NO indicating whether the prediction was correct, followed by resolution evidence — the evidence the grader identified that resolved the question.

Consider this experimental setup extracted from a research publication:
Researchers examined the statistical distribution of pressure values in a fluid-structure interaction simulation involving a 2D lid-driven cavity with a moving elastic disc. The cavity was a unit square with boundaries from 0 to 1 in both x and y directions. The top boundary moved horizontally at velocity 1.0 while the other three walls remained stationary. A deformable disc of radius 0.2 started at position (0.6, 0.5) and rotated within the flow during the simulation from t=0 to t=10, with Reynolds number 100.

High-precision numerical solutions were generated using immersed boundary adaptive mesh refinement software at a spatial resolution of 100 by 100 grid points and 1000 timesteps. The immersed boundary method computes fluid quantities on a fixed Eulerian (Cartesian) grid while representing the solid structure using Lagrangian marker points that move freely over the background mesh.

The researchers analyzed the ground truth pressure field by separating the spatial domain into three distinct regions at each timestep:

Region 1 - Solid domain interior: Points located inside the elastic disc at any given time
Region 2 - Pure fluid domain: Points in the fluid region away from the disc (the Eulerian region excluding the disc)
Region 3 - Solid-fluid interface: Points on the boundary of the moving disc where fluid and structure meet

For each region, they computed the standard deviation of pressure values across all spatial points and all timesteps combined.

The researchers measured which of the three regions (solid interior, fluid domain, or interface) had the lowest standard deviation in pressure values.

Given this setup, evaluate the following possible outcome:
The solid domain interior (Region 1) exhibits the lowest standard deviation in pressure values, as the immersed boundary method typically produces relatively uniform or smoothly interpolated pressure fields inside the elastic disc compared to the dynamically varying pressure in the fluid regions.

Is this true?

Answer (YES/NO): YES